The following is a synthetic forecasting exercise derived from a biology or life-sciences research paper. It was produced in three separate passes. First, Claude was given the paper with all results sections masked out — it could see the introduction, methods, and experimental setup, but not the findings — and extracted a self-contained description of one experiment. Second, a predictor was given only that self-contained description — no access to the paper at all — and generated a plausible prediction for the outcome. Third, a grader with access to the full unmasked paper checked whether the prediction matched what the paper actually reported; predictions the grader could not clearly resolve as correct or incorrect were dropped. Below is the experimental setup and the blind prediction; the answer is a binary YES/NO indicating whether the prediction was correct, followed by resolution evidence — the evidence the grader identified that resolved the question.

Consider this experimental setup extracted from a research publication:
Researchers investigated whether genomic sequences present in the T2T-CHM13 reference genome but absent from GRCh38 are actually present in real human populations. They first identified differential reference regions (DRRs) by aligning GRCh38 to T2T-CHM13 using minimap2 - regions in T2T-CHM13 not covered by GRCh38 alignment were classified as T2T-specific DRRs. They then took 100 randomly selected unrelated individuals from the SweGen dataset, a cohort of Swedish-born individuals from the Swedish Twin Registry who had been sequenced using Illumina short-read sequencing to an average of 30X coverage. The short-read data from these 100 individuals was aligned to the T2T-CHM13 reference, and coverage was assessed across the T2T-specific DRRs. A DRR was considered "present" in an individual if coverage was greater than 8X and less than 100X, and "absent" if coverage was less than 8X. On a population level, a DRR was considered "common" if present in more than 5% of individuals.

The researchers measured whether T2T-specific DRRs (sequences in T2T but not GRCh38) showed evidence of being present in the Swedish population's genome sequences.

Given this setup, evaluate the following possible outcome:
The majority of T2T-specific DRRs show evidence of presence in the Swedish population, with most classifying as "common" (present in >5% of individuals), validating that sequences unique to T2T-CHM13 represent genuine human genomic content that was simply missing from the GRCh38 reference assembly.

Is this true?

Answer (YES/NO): NO